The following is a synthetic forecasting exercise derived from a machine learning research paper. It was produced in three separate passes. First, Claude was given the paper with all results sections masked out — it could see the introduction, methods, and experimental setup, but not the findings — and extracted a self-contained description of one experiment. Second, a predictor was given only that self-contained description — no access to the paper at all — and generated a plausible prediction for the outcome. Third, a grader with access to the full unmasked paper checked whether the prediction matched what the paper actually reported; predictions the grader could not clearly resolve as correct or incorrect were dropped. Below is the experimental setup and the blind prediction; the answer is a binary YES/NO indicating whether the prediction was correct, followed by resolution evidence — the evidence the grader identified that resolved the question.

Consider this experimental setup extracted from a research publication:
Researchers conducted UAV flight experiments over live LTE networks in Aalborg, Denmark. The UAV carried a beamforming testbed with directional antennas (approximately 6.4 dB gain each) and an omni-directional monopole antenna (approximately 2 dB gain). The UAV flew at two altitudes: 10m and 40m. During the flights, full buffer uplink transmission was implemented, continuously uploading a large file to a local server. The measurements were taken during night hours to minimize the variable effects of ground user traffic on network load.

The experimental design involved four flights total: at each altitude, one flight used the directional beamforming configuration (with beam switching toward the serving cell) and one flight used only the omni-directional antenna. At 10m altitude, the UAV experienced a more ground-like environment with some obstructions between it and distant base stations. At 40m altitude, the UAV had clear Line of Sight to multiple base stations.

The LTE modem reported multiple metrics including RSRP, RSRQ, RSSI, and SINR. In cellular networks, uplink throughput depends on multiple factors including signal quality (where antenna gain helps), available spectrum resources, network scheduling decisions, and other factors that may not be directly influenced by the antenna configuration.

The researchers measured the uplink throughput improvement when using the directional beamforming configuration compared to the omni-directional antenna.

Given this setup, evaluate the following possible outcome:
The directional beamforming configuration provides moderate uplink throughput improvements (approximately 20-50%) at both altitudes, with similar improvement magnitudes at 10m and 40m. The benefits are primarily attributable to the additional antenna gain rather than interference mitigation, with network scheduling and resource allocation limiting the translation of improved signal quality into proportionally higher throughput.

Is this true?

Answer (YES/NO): NO